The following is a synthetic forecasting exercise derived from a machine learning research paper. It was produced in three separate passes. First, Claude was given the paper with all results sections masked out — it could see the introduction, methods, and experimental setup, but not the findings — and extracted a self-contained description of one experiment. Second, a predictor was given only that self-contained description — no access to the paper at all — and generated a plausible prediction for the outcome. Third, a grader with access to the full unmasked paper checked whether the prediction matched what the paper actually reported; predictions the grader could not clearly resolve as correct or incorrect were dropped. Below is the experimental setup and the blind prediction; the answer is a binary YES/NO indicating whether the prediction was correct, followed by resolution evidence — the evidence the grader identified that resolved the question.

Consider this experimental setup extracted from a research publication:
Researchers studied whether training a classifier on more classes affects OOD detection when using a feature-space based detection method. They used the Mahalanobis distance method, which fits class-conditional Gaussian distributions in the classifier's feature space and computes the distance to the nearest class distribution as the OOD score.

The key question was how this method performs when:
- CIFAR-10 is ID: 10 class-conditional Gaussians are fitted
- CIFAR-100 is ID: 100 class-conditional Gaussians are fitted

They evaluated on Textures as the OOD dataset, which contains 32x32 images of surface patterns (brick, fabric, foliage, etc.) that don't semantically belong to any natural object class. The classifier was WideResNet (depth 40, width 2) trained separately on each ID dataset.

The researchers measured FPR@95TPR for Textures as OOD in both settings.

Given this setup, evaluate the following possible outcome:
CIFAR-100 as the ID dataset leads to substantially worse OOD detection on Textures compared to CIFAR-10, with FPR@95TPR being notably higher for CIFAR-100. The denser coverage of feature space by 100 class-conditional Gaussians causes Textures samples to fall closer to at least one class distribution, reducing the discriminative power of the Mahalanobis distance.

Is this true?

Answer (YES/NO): YES